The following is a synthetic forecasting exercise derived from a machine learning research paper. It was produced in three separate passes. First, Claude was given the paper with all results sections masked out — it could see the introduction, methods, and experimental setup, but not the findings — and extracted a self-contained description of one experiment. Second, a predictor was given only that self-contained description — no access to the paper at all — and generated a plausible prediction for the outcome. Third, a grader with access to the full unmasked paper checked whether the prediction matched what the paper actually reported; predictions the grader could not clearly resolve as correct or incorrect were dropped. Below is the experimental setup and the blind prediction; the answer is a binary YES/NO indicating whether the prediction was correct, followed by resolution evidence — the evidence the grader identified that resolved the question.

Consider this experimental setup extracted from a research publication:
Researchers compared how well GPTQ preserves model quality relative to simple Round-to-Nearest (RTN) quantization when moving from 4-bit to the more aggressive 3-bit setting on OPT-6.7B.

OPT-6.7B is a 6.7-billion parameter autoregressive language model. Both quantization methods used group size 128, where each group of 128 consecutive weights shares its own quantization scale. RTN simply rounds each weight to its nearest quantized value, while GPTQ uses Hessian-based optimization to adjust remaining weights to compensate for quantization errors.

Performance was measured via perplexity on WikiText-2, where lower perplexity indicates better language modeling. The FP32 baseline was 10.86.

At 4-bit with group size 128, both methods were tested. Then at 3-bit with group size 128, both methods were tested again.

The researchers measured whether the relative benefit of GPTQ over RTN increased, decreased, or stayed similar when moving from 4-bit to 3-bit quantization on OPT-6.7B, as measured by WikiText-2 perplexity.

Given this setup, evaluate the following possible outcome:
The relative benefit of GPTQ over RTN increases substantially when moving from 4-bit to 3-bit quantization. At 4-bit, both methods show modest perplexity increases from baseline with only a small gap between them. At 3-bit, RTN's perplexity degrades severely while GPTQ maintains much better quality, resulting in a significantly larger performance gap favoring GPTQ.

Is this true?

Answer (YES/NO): YES